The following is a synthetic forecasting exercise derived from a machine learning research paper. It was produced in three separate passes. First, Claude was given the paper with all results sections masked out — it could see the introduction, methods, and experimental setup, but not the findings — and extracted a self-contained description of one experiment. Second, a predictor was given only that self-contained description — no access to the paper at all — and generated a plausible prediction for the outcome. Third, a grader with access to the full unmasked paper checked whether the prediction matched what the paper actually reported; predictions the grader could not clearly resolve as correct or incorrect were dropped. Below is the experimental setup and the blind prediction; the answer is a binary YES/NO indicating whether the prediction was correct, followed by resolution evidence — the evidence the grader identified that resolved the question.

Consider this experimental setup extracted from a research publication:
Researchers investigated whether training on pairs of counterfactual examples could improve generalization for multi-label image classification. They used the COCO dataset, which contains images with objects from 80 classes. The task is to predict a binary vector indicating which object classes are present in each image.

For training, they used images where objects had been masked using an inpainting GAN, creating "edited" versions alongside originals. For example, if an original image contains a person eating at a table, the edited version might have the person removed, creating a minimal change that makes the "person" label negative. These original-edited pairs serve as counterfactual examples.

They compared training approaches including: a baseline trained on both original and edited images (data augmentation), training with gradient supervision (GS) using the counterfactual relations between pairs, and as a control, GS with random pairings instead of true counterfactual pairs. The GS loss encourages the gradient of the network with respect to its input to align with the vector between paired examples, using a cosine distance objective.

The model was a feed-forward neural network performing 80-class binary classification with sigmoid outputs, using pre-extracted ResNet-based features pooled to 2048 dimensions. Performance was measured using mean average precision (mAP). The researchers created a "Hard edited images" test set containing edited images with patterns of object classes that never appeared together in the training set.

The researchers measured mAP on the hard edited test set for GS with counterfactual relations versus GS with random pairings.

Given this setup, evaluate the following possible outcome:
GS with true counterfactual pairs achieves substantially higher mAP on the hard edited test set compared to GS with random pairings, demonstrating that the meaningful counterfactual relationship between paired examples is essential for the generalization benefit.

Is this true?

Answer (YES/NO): YES